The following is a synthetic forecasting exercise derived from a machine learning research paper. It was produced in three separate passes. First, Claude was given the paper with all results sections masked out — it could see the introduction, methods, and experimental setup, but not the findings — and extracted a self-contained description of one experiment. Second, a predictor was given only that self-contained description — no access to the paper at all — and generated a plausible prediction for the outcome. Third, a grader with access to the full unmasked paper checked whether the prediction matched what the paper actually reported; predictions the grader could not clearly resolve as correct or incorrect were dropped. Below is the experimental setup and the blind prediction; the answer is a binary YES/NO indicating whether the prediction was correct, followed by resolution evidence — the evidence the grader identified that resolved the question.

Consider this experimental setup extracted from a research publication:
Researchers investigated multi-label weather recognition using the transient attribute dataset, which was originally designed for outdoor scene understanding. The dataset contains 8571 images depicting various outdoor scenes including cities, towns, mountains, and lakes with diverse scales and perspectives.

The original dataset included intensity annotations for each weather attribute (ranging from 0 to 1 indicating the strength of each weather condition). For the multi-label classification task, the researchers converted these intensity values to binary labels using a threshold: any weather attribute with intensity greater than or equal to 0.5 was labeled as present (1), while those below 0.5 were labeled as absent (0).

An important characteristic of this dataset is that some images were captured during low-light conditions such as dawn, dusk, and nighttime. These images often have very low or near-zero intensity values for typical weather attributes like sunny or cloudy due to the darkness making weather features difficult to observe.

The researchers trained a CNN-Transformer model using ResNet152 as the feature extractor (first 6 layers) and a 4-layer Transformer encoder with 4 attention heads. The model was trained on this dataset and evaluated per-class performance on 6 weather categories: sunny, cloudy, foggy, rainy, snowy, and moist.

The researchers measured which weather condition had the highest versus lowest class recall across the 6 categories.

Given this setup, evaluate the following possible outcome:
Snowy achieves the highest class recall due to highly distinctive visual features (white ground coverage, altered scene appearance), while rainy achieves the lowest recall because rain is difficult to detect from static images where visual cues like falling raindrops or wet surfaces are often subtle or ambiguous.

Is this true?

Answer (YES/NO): NO